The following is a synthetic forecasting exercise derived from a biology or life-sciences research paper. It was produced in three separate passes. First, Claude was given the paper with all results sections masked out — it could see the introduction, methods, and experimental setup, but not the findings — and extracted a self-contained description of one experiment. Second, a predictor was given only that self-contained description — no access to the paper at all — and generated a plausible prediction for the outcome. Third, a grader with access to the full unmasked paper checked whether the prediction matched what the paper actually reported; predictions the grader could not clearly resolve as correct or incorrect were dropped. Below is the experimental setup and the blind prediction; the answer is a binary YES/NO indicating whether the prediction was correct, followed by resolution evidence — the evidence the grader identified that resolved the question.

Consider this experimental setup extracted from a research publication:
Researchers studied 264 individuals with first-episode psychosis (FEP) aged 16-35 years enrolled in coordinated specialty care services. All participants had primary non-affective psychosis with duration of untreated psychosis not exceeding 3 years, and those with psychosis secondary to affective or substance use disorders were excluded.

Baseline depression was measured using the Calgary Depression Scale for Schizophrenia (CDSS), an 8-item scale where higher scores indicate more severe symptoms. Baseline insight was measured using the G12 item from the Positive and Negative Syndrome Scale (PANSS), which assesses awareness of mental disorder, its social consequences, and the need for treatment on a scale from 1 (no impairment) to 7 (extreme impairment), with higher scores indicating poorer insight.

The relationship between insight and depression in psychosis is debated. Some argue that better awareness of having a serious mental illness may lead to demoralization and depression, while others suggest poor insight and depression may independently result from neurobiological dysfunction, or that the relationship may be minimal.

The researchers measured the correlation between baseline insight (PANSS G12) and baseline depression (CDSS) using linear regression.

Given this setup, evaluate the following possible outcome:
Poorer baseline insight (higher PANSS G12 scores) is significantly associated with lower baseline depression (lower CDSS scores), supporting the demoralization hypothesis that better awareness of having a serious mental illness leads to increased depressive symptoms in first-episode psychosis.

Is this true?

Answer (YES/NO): YES